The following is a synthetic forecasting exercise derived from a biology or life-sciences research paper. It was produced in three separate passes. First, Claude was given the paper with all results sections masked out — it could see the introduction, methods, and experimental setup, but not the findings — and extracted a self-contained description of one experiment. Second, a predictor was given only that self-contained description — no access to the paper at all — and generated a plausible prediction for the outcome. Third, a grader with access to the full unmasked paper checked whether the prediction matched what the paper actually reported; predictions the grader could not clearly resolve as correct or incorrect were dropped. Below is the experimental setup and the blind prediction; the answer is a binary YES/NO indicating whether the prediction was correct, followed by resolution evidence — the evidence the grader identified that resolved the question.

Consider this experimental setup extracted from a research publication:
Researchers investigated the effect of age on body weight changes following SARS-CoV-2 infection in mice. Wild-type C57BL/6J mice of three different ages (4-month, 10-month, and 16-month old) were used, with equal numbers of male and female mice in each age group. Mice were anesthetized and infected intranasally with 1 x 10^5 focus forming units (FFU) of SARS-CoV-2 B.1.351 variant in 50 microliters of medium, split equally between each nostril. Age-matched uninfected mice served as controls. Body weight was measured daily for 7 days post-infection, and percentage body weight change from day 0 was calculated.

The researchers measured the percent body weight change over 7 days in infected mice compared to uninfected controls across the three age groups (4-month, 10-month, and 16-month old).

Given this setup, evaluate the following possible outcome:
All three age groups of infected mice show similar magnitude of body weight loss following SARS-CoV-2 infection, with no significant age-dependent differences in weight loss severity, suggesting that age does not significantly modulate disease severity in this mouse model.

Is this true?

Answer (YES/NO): NO